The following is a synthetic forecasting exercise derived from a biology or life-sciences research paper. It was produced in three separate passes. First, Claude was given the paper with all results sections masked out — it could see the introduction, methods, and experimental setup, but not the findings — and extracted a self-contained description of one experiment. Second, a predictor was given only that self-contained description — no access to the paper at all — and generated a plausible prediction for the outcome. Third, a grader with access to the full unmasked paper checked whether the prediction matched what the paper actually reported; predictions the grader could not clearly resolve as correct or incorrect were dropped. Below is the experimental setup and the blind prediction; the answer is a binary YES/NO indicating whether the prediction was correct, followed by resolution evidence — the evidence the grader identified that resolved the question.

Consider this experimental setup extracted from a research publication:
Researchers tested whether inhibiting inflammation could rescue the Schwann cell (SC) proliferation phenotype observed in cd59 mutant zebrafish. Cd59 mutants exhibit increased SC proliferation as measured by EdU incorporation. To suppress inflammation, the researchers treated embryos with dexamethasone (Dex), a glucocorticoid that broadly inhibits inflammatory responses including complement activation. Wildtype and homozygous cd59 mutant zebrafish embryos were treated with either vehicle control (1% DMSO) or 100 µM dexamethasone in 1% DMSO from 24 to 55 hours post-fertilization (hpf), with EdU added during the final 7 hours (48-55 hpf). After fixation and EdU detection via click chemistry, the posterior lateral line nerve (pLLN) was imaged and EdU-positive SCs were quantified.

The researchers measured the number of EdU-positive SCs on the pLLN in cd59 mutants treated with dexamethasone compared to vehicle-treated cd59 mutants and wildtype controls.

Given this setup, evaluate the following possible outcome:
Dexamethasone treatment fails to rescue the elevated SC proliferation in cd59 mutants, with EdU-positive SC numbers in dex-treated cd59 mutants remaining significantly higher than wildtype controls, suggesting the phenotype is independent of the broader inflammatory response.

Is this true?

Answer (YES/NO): NO